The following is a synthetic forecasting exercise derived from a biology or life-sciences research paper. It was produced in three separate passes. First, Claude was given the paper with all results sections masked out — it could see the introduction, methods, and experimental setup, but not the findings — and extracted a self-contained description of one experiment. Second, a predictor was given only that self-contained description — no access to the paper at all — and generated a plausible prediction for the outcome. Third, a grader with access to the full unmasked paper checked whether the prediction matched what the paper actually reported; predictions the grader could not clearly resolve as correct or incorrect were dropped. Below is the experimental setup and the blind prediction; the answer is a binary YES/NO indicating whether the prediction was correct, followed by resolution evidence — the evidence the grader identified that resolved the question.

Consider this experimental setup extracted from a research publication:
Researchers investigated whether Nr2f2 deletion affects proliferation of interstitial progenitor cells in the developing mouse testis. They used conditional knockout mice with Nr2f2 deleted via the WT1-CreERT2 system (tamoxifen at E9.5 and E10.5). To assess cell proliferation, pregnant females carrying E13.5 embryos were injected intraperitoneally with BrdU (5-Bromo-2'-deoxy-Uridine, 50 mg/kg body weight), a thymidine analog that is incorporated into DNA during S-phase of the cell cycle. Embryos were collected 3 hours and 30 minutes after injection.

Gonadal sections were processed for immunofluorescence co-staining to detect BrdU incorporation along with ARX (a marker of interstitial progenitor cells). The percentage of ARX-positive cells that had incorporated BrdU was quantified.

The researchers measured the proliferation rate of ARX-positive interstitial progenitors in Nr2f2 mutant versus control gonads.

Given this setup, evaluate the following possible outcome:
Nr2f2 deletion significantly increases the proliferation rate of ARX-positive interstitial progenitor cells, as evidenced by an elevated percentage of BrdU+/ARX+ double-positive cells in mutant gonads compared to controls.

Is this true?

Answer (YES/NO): NO